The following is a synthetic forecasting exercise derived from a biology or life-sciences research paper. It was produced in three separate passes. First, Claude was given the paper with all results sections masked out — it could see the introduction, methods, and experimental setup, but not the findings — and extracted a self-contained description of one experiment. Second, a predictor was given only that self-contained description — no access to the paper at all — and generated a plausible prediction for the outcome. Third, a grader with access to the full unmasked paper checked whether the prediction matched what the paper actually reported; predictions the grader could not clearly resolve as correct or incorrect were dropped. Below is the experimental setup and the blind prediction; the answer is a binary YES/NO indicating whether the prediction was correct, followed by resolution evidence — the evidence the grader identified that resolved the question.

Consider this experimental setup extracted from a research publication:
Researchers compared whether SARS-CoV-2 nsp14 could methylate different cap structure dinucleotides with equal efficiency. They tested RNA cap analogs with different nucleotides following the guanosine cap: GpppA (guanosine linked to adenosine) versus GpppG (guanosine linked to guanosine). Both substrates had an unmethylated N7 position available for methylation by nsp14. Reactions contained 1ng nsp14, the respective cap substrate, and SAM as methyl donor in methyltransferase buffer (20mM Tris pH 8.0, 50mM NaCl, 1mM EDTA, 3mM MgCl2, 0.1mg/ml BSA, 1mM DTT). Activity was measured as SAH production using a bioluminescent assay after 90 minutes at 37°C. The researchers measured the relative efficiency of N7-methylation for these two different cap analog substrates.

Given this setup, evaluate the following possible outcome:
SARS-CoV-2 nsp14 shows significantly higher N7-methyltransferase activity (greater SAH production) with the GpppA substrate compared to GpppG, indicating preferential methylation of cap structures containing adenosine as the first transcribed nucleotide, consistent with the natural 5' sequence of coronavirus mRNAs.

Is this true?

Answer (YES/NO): NO